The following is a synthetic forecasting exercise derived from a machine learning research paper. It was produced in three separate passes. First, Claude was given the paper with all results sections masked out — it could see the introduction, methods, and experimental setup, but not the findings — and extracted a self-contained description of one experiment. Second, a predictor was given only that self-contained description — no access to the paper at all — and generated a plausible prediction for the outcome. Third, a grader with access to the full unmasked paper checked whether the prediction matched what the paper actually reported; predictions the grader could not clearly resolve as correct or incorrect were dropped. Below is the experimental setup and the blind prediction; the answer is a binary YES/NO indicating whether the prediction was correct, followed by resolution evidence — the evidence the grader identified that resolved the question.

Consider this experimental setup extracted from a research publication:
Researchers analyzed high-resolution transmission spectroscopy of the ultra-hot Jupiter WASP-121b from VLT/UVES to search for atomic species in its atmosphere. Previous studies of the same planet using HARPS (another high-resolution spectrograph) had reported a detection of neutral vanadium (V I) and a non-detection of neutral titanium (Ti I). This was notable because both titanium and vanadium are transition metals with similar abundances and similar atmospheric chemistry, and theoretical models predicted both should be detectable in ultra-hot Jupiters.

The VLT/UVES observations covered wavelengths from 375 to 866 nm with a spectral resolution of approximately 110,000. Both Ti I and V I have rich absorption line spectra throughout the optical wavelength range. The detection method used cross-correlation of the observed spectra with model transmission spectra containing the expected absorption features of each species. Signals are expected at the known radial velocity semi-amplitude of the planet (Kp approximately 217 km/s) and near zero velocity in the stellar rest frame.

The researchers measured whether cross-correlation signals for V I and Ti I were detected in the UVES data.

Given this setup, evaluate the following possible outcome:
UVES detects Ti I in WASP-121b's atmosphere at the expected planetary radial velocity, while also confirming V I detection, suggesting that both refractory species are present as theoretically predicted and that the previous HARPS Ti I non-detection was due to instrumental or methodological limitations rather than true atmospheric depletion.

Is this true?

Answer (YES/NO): NO